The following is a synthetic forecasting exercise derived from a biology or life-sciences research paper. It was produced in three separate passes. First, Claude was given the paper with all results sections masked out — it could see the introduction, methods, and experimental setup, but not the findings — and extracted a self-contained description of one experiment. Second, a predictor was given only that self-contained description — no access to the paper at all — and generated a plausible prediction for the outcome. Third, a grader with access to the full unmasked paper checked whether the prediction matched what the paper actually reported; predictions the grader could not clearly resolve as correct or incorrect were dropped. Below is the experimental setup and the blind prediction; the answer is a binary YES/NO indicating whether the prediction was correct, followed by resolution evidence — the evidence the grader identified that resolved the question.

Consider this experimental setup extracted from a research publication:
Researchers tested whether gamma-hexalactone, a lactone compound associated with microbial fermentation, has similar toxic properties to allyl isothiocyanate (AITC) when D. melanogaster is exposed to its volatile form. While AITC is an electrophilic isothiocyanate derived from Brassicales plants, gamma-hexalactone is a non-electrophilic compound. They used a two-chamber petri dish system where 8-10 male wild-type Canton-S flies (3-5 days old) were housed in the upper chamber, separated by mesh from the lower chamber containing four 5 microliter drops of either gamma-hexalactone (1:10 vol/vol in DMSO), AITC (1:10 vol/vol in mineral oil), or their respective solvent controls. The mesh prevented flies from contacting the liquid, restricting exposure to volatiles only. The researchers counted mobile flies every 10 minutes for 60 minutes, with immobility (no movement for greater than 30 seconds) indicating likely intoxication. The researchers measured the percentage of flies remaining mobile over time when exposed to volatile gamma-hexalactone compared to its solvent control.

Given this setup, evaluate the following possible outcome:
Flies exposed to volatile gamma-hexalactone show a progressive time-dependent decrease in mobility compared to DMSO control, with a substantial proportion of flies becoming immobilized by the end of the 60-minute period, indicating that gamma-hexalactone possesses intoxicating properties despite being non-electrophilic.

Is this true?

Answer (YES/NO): NO